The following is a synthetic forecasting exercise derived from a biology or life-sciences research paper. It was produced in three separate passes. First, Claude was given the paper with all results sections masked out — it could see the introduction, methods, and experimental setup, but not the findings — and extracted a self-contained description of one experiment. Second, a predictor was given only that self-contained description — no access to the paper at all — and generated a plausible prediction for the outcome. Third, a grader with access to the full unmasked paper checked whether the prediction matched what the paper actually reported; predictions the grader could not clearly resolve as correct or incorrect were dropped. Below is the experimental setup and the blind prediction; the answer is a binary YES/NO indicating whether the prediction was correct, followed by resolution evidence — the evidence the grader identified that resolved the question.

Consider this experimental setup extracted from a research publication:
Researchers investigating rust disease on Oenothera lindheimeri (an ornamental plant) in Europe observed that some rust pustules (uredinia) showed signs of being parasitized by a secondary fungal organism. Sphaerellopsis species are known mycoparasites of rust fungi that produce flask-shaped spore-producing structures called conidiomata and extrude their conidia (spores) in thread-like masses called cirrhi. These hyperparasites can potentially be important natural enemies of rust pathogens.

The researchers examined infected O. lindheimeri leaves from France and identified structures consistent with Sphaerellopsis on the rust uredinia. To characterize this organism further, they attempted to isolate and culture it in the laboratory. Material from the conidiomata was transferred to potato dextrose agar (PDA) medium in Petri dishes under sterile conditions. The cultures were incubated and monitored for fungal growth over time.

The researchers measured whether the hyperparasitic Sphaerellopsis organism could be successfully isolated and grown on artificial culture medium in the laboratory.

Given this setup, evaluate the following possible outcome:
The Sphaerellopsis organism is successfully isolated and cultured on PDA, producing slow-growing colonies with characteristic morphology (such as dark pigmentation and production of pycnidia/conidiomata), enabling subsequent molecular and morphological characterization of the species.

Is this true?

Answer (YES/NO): NO